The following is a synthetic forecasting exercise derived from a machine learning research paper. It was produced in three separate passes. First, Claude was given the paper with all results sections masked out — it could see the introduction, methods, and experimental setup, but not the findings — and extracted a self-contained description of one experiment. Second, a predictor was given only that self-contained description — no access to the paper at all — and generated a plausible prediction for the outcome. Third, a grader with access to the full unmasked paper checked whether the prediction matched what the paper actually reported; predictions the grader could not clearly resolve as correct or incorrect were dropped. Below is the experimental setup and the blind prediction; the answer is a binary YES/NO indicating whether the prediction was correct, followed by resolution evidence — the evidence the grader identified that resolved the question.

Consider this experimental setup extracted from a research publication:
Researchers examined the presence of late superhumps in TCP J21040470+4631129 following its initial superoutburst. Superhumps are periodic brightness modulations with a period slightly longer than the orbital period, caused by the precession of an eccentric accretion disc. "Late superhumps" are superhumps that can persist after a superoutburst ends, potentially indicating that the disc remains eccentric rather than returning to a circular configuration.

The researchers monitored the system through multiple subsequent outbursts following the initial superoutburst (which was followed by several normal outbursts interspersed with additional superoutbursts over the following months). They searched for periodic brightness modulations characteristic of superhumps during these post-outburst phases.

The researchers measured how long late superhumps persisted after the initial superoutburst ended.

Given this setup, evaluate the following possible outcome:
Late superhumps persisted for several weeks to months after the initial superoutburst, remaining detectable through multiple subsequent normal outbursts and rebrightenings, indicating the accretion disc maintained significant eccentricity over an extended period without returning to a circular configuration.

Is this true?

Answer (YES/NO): YES